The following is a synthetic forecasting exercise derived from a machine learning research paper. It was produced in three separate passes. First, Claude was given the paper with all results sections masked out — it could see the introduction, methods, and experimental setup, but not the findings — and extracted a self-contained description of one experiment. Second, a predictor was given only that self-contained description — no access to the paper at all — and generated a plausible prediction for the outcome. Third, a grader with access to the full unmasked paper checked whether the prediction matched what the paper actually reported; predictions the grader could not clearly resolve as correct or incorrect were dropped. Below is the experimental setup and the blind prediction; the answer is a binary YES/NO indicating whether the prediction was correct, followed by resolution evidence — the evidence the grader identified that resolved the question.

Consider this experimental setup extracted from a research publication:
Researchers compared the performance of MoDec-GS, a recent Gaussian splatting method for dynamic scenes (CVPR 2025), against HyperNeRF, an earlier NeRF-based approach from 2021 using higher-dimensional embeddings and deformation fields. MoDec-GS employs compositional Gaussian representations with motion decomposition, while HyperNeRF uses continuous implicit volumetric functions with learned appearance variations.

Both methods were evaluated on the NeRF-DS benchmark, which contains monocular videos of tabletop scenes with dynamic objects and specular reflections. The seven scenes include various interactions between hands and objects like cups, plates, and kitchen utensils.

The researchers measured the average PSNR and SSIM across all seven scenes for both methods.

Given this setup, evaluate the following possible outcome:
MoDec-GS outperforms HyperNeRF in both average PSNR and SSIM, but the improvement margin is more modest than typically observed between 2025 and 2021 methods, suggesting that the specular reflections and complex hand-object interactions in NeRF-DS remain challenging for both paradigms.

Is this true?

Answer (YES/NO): NO